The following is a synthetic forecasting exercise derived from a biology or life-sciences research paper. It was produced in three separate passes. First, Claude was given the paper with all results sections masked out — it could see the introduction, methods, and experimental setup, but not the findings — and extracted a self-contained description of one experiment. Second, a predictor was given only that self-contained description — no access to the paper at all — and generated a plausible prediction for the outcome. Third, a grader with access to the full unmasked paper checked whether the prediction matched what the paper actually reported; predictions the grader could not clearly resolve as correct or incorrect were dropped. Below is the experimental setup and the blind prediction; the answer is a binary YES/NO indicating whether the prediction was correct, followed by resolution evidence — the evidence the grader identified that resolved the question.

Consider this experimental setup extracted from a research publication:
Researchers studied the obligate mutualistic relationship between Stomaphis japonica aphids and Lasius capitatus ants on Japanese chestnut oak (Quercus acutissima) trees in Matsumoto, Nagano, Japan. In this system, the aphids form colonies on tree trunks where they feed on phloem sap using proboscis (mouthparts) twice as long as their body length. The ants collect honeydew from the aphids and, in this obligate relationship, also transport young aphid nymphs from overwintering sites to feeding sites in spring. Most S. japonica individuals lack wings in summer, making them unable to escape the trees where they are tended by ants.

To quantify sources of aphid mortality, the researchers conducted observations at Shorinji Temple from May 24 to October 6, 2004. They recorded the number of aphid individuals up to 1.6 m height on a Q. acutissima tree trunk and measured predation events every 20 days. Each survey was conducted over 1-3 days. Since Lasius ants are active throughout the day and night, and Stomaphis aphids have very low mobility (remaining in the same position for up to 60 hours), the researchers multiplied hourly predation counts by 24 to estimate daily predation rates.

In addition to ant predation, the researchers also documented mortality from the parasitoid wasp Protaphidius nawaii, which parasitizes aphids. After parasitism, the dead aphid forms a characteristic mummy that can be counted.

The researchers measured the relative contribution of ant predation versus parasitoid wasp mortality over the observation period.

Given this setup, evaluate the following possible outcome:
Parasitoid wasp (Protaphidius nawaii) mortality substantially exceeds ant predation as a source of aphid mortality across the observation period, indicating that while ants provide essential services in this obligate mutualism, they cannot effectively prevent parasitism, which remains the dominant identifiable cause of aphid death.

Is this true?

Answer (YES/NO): NO